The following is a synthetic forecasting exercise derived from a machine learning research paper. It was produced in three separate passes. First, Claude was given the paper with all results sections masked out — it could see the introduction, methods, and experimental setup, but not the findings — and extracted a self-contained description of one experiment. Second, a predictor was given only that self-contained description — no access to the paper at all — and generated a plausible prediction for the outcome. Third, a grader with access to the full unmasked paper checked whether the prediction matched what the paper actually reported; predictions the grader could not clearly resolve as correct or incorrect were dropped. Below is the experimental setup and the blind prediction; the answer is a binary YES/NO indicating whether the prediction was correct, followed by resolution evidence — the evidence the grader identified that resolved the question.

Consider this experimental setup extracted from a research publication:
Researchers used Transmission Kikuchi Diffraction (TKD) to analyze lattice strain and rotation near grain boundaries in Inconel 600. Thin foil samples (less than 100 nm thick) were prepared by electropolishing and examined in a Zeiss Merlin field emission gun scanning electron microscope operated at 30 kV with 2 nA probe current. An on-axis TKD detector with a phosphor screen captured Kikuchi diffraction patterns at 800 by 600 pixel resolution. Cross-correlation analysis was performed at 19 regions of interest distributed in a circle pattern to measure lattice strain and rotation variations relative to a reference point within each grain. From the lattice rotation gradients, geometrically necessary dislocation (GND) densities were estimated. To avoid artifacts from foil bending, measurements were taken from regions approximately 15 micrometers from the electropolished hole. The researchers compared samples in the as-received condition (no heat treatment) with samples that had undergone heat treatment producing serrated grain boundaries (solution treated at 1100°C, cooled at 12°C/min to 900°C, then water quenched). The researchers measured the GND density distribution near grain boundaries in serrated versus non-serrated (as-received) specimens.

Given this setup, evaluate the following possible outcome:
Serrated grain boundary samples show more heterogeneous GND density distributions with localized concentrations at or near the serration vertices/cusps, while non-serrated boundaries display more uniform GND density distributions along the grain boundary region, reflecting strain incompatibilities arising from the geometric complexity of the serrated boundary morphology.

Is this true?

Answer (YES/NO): NO